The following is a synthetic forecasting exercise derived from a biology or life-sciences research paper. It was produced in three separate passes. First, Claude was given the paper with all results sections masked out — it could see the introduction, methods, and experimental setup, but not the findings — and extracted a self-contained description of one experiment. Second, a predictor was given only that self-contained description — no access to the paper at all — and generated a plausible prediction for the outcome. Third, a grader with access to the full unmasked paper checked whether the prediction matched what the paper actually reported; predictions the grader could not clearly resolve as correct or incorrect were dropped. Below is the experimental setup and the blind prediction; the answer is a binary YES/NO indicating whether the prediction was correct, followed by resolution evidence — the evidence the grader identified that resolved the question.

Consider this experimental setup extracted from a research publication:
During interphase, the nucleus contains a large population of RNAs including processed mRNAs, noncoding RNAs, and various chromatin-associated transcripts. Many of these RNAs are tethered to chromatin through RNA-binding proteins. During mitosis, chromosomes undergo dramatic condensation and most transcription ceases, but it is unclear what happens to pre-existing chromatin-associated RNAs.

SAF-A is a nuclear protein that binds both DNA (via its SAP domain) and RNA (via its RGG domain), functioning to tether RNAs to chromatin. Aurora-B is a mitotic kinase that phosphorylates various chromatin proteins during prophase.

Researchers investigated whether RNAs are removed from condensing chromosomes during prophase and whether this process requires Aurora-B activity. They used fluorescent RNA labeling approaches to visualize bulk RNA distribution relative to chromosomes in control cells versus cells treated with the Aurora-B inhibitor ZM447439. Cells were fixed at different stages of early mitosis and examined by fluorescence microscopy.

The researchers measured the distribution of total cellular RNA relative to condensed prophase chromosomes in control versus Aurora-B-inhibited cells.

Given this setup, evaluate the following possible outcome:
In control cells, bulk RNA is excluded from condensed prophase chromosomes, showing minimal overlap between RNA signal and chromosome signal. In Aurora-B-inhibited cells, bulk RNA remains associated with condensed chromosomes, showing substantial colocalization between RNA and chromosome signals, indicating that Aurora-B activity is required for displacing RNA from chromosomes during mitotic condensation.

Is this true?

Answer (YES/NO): YES